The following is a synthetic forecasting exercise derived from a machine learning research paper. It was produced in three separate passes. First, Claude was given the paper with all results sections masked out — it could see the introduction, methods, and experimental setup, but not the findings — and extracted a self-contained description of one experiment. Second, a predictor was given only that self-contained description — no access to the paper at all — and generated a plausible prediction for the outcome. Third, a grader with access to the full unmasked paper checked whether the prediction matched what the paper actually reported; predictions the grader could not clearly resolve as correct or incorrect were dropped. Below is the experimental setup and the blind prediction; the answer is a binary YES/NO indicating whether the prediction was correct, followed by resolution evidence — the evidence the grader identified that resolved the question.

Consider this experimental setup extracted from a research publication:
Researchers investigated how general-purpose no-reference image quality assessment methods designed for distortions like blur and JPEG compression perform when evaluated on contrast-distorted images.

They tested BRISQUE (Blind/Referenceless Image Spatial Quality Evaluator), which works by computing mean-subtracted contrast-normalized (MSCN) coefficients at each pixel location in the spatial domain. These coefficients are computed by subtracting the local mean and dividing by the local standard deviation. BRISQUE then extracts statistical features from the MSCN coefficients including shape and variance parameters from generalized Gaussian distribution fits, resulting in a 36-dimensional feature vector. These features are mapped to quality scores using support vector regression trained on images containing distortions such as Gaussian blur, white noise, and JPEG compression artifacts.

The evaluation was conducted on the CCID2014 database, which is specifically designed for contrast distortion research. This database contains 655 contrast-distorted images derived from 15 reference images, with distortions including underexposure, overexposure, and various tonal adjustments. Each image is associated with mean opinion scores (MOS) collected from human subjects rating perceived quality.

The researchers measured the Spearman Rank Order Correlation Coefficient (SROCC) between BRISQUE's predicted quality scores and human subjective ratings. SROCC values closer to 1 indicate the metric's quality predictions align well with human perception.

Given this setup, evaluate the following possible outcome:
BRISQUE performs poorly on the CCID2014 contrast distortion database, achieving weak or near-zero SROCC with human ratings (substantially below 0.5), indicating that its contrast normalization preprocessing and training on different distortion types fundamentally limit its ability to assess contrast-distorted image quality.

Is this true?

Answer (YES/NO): NO